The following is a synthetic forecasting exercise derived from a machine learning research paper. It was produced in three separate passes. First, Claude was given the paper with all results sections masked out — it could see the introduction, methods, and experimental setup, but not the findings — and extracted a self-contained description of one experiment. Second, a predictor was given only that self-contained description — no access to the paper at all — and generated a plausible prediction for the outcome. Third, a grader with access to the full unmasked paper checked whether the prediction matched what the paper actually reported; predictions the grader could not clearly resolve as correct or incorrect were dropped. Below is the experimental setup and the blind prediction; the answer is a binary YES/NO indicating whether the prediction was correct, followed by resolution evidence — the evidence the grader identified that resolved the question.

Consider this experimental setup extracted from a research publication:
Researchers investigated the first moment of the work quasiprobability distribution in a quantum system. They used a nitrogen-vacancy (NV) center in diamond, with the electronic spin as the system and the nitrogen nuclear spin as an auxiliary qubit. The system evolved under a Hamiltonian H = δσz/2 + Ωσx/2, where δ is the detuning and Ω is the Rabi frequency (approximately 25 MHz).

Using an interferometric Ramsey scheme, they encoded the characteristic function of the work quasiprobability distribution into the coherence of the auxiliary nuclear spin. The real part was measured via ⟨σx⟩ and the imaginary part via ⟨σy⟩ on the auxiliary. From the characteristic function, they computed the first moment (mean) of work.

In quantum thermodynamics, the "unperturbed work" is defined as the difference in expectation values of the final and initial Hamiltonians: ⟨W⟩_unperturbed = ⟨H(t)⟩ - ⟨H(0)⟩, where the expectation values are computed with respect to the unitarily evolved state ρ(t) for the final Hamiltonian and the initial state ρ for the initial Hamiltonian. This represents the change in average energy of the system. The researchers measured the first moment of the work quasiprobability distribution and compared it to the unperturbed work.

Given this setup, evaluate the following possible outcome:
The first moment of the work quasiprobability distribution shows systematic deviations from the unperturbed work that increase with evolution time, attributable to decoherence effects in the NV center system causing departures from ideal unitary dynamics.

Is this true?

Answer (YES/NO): NO